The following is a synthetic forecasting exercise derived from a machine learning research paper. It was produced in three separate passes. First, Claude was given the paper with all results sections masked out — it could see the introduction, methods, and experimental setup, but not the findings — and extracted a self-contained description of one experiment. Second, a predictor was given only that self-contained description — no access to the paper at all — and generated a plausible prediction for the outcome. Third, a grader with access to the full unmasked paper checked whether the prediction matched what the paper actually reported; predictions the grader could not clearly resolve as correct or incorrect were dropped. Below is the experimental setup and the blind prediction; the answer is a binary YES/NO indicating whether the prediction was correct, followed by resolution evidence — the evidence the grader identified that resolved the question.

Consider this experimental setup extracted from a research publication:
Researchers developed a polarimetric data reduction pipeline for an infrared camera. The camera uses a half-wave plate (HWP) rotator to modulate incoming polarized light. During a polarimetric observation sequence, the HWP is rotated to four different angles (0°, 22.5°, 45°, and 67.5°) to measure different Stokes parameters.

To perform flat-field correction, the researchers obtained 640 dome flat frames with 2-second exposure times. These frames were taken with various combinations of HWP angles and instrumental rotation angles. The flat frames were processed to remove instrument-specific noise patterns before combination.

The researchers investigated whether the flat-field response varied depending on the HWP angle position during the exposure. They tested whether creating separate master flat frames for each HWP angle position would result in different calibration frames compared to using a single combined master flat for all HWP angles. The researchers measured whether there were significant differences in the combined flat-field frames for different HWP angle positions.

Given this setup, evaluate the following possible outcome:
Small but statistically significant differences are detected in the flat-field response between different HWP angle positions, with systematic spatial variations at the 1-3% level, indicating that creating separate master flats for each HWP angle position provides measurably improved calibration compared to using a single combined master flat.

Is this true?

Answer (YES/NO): NO